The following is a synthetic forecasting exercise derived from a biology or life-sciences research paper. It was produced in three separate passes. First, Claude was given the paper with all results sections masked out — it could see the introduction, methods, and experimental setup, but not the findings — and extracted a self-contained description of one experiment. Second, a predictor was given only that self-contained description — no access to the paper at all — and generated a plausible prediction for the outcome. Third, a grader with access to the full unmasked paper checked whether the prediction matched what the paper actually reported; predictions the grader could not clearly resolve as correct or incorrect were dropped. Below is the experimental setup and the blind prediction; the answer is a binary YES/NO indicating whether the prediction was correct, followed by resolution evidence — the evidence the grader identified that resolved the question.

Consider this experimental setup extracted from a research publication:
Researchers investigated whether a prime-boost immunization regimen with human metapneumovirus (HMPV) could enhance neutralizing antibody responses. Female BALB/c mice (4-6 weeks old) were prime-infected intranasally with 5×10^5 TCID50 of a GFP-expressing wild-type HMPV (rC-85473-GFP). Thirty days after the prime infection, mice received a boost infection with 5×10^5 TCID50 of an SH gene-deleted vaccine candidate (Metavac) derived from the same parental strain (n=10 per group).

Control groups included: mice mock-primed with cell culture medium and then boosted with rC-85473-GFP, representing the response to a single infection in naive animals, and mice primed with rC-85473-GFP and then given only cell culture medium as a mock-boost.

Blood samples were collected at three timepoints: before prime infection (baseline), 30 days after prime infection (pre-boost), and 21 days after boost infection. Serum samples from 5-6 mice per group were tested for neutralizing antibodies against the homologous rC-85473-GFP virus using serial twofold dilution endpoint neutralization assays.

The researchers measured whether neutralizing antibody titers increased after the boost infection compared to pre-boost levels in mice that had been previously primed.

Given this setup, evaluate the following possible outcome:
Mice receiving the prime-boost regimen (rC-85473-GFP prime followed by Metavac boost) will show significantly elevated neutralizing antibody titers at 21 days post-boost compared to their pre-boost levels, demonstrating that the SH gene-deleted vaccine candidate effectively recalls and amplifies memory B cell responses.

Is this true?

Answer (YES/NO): YES